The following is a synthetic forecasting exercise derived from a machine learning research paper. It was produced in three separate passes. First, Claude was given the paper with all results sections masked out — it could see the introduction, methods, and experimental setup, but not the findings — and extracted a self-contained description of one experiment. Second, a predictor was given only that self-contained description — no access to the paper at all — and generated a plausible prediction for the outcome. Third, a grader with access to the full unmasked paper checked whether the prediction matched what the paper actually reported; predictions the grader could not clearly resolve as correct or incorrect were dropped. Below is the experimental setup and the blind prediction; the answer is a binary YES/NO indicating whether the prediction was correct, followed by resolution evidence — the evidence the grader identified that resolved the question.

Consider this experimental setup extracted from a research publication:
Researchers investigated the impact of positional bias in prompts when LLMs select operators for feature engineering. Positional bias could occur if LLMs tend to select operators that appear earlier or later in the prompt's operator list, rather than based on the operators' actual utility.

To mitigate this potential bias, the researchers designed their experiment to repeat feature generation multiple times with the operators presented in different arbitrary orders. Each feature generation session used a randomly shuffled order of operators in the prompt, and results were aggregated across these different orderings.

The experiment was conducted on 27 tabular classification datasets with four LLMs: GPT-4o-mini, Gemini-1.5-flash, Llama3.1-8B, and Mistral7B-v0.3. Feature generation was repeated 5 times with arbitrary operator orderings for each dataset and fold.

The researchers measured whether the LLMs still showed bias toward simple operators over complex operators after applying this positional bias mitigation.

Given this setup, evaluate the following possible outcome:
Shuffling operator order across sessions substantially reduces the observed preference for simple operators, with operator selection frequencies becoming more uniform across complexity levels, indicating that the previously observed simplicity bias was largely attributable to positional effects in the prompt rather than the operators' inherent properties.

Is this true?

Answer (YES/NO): NO